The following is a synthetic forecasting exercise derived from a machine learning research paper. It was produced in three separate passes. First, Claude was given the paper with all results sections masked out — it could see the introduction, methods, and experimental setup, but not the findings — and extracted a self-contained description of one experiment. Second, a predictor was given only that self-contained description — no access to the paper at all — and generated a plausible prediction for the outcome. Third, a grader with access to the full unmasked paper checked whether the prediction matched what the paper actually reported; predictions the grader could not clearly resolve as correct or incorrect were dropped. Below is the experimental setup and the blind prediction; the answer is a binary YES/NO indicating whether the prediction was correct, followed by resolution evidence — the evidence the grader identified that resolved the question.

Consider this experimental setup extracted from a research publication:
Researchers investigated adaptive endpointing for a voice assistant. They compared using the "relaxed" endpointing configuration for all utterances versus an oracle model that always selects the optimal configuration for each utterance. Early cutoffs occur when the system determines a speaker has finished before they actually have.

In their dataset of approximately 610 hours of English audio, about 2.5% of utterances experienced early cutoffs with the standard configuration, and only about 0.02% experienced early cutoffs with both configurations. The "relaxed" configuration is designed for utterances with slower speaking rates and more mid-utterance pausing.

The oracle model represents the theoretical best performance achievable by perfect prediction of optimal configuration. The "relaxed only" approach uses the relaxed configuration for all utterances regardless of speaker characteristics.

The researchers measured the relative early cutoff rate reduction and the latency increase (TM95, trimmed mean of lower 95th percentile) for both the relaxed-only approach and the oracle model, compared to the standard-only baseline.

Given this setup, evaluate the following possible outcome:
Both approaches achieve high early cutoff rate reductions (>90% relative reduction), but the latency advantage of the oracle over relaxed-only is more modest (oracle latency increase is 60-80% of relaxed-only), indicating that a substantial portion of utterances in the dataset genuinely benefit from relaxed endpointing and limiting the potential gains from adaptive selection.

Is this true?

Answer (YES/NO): NO